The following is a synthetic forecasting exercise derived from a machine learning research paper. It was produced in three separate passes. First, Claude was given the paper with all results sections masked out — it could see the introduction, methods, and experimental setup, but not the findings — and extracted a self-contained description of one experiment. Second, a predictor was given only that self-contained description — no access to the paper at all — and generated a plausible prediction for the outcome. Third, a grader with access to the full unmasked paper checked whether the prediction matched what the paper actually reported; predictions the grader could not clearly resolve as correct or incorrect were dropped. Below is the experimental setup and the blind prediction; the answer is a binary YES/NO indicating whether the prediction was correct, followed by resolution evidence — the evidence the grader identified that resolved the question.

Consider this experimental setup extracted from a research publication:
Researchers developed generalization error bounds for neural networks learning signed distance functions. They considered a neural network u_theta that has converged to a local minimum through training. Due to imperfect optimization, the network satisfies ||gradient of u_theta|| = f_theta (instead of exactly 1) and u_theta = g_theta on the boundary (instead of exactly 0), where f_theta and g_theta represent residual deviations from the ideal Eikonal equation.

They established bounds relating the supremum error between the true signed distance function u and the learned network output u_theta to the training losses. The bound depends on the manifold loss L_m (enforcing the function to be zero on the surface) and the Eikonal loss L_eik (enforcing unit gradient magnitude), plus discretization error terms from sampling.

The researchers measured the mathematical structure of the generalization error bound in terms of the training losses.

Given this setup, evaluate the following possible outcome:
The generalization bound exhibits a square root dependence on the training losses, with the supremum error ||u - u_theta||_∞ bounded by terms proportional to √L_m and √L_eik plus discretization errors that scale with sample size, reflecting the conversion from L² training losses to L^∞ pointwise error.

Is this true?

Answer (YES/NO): NO